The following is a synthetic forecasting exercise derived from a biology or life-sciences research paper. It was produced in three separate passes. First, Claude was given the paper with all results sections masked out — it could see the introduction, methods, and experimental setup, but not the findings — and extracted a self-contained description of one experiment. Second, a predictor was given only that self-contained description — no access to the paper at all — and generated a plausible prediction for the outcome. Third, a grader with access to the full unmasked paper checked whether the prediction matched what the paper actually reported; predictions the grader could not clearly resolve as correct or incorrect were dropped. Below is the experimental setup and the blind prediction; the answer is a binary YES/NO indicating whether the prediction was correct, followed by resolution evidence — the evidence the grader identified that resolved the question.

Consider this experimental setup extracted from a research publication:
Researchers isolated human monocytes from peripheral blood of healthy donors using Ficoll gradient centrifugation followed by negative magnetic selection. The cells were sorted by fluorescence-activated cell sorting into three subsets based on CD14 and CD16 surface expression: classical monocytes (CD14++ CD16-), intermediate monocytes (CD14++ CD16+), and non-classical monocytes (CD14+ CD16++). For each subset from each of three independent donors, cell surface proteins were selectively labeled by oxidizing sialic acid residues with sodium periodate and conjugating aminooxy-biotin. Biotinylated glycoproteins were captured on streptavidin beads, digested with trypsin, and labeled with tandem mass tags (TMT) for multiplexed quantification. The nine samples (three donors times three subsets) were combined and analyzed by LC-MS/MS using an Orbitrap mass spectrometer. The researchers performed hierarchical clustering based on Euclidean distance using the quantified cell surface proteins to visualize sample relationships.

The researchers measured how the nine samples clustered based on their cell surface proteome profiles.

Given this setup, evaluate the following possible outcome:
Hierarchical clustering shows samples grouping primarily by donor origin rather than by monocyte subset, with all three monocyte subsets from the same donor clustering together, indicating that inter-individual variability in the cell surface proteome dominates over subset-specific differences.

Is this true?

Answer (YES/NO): NO